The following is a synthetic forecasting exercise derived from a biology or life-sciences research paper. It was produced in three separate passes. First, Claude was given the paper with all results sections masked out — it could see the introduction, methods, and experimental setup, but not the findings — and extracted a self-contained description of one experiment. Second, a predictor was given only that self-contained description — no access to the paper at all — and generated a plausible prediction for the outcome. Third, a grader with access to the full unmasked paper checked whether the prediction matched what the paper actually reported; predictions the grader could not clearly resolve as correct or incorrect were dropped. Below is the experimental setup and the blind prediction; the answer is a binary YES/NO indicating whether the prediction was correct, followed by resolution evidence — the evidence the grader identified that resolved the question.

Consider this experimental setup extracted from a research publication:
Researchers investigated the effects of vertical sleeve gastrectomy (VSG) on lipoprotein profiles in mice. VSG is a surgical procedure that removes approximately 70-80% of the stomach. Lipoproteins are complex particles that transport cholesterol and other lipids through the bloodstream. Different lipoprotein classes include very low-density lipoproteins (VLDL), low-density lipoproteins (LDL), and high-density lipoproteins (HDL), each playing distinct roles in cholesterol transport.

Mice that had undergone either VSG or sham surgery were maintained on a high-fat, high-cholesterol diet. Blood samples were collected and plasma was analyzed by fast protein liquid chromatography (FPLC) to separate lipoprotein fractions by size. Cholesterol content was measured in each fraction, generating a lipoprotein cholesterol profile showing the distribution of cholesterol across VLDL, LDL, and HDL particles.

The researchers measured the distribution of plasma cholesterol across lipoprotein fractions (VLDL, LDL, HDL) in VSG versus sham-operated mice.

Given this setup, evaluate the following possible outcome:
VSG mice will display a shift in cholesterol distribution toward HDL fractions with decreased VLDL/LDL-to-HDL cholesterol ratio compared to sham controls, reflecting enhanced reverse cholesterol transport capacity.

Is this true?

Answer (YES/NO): NO